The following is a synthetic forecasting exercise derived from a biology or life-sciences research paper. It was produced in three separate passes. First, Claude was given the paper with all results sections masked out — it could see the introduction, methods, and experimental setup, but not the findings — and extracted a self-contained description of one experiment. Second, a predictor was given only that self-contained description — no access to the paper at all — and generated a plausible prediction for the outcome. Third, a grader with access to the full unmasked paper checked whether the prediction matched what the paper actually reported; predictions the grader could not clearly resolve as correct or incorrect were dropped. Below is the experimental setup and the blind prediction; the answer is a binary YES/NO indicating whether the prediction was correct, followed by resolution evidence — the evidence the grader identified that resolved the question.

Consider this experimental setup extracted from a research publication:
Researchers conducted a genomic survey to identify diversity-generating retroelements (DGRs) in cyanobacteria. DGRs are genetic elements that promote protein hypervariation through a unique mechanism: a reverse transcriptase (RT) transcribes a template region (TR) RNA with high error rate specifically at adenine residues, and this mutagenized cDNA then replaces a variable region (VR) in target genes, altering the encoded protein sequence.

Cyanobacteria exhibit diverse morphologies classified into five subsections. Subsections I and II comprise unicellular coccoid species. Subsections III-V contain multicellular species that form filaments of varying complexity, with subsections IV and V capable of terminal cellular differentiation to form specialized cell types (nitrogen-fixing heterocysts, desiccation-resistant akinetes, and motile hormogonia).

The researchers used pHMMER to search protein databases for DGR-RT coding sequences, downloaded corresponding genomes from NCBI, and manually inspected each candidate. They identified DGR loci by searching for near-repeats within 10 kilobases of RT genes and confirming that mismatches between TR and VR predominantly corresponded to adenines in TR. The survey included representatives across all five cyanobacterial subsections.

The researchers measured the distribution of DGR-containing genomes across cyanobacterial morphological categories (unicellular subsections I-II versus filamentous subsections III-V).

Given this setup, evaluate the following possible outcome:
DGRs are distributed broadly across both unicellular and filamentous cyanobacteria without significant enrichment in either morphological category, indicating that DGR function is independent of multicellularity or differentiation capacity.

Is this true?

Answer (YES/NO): NO